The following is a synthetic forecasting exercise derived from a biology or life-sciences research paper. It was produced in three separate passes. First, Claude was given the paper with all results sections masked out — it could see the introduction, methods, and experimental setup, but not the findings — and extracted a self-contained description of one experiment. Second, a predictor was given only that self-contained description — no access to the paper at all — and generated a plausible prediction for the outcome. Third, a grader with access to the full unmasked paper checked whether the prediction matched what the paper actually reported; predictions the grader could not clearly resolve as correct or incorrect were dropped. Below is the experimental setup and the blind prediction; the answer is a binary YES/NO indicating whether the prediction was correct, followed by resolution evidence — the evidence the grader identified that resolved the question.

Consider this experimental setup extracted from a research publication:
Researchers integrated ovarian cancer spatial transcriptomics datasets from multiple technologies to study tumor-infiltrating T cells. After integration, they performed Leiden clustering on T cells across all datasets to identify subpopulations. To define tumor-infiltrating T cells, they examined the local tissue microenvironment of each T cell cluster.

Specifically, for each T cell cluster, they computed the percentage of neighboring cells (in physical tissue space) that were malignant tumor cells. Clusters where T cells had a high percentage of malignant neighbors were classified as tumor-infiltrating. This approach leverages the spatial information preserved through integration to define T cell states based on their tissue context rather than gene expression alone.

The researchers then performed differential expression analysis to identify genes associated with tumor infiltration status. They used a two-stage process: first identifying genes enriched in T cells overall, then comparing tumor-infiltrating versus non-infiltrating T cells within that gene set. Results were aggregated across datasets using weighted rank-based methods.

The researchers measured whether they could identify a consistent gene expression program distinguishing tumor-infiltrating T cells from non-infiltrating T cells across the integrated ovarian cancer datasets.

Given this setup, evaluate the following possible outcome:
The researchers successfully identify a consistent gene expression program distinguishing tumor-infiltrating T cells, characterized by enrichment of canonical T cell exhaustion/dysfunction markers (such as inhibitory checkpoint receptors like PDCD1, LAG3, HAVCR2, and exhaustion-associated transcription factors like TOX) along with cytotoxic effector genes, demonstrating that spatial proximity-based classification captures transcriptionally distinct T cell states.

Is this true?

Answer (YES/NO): NO